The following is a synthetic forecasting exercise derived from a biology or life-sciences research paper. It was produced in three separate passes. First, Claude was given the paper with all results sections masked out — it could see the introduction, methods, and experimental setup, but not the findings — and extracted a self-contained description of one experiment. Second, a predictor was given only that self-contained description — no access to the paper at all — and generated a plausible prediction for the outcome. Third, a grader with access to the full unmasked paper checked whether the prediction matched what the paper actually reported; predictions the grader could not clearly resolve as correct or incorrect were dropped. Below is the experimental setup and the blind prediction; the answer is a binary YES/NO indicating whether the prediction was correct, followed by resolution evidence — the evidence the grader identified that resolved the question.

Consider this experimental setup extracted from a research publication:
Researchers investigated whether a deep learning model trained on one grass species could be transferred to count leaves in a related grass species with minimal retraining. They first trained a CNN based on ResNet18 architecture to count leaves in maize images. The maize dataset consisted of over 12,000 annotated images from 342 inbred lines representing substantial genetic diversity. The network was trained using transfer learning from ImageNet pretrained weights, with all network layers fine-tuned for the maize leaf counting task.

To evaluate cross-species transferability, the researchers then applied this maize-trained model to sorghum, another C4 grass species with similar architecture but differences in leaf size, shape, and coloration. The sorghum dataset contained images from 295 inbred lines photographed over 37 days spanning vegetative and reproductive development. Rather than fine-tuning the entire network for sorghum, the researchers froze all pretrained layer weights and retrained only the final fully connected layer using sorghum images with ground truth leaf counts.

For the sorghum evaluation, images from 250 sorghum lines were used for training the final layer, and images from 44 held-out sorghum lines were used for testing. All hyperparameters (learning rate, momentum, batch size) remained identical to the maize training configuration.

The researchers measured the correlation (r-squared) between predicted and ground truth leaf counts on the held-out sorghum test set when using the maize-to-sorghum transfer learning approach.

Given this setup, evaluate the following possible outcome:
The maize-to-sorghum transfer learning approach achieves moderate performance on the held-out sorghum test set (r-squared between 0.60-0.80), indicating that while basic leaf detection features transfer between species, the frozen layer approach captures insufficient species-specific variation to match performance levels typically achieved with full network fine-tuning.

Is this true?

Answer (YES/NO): NO